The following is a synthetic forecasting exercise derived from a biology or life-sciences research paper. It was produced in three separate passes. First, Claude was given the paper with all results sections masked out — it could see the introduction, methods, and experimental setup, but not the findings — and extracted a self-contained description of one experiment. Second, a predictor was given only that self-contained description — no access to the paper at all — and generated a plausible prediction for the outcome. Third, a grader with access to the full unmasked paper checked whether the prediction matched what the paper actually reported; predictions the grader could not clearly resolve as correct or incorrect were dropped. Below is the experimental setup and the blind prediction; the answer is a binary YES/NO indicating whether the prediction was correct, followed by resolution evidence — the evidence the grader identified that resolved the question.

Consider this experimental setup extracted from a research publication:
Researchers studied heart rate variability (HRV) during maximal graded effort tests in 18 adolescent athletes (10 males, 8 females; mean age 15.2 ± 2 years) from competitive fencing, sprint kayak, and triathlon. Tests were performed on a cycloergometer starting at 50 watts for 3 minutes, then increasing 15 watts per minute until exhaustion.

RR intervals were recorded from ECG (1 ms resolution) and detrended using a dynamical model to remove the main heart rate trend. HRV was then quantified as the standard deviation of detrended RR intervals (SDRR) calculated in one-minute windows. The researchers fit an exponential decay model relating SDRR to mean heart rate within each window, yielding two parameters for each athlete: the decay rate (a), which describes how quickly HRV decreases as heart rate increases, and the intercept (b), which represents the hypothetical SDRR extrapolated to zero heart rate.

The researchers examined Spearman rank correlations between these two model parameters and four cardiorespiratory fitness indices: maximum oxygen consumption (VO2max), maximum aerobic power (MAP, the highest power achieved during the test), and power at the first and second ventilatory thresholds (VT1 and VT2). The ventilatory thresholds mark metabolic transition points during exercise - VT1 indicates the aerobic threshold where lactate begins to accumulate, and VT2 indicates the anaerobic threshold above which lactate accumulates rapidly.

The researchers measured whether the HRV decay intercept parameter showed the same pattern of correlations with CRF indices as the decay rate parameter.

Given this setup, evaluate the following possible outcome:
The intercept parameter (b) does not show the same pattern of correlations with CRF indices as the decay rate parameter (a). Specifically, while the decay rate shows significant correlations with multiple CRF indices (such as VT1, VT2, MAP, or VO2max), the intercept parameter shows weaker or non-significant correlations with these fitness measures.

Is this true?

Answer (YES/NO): NO